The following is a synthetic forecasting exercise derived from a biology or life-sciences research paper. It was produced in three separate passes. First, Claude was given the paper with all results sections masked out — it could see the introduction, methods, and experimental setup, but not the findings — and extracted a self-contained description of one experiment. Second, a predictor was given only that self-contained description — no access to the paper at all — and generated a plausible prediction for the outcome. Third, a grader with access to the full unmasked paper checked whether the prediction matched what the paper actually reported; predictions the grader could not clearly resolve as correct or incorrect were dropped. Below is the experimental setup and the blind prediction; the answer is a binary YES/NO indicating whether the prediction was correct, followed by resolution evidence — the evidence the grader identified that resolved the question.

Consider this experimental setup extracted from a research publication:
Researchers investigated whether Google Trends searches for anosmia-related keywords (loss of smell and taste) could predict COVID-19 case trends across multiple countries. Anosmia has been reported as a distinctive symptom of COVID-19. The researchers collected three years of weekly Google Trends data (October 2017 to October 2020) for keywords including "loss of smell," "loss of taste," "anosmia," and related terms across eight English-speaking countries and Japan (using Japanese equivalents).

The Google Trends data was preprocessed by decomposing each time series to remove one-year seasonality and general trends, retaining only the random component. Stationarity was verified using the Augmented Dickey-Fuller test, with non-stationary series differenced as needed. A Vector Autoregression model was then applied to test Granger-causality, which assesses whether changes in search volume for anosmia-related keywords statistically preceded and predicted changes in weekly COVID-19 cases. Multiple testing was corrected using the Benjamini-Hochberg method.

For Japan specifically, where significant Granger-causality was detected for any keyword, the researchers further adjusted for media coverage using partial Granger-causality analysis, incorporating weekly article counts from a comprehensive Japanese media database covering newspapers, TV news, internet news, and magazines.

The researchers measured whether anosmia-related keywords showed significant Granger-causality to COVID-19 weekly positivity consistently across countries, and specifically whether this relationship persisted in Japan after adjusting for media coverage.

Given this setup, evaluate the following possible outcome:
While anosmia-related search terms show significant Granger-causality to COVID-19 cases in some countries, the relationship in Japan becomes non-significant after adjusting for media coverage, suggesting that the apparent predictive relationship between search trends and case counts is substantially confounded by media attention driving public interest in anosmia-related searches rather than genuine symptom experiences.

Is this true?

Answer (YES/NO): YES